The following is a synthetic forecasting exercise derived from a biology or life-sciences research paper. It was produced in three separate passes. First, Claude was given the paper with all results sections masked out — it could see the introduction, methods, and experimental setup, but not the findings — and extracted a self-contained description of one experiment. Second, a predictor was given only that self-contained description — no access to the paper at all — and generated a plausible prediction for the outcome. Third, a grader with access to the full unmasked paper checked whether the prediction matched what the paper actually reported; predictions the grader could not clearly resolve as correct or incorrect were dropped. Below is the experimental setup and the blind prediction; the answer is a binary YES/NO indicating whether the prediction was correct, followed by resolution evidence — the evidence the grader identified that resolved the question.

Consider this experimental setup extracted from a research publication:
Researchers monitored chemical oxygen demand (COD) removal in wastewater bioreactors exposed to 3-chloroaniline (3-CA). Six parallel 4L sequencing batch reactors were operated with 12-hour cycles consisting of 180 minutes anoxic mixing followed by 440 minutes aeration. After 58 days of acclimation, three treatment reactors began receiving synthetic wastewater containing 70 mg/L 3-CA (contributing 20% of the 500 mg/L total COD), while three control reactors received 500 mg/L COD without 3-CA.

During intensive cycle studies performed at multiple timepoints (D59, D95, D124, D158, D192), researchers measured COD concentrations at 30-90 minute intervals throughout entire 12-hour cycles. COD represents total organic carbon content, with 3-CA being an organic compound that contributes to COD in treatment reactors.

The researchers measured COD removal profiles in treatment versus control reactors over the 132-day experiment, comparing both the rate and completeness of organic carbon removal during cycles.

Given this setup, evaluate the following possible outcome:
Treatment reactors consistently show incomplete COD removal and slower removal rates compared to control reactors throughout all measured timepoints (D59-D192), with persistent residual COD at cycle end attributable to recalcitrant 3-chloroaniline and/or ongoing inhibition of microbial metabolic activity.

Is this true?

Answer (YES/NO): NO